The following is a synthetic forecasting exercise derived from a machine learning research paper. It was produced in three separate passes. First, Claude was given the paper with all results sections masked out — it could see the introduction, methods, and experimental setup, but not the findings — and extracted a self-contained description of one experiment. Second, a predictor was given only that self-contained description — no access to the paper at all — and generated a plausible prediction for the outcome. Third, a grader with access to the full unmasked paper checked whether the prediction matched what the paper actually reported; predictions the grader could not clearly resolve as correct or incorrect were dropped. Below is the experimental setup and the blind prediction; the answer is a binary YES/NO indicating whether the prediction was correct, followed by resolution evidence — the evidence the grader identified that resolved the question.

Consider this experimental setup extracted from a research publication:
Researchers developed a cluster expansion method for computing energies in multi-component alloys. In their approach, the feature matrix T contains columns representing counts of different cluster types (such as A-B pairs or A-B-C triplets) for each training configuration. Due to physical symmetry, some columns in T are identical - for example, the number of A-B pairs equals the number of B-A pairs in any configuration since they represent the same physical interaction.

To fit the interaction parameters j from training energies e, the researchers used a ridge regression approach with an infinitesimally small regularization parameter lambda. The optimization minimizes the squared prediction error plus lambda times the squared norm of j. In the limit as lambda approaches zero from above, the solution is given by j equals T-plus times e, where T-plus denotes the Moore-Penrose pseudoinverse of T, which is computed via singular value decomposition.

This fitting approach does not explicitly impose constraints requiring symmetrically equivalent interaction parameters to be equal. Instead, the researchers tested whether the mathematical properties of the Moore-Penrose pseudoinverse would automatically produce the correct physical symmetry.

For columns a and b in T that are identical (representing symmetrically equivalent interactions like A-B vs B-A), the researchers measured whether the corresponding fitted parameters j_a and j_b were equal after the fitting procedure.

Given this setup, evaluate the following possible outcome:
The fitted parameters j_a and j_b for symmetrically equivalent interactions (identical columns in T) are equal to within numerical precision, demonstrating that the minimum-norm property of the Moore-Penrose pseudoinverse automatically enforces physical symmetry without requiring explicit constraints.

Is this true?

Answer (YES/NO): YES